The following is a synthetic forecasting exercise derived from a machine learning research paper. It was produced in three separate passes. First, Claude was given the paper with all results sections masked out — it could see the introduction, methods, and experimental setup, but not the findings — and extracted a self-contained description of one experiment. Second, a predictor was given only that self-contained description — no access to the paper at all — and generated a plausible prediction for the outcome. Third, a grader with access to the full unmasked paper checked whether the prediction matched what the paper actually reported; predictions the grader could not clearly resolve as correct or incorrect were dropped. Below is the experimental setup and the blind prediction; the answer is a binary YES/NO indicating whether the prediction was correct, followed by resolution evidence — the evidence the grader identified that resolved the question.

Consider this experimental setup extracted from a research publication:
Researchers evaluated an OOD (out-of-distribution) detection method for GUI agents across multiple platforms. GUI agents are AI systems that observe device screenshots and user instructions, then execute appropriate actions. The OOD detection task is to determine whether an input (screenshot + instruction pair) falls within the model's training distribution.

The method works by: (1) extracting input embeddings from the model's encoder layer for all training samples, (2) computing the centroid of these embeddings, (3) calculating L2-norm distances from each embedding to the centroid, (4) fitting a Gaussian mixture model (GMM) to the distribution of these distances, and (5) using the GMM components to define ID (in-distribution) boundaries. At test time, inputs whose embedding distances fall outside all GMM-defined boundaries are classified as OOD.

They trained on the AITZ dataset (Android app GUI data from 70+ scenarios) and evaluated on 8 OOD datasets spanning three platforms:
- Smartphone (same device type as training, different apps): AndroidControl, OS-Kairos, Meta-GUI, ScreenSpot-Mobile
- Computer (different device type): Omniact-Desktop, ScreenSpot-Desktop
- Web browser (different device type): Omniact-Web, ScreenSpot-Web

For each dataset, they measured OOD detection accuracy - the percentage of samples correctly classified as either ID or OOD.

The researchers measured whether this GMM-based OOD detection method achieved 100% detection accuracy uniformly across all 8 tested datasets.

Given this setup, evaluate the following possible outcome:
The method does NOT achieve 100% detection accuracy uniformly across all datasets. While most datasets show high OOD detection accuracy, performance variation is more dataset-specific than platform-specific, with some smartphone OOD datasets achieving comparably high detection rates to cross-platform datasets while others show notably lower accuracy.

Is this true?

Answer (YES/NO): NO